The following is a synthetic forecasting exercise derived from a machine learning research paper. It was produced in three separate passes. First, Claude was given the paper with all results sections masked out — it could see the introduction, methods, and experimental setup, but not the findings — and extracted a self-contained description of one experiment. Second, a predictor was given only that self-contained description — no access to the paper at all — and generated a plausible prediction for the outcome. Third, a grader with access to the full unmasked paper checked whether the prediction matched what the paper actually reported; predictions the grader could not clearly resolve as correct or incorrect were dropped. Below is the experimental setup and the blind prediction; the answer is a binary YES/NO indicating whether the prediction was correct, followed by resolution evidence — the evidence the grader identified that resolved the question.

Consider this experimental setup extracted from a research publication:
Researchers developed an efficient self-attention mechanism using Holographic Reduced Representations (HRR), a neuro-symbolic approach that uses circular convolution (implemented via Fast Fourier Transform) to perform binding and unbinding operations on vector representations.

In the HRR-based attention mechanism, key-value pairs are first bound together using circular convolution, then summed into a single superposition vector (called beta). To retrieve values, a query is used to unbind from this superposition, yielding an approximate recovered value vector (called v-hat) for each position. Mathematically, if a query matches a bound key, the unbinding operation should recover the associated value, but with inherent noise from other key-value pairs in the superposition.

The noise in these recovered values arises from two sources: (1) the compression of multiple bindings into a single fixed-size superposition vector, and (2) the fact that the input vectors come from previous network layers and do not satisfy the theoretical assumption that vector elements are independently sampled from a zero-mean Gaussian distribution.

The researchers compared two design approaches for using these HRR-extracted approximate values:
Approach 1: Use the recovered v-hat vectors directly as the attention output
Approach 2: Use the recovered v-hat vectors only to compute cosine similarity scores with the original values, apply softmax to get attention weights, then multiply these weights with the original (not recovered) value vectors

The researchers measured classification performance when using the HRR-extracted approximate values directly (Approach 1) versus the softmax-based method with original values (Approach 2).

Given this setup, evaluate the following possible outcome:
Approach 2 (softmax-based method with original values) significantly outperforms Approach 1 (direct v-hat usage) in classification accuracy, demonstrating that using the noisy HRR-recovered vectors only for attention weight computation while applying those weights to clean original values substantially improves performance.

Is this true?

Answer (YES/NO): YES